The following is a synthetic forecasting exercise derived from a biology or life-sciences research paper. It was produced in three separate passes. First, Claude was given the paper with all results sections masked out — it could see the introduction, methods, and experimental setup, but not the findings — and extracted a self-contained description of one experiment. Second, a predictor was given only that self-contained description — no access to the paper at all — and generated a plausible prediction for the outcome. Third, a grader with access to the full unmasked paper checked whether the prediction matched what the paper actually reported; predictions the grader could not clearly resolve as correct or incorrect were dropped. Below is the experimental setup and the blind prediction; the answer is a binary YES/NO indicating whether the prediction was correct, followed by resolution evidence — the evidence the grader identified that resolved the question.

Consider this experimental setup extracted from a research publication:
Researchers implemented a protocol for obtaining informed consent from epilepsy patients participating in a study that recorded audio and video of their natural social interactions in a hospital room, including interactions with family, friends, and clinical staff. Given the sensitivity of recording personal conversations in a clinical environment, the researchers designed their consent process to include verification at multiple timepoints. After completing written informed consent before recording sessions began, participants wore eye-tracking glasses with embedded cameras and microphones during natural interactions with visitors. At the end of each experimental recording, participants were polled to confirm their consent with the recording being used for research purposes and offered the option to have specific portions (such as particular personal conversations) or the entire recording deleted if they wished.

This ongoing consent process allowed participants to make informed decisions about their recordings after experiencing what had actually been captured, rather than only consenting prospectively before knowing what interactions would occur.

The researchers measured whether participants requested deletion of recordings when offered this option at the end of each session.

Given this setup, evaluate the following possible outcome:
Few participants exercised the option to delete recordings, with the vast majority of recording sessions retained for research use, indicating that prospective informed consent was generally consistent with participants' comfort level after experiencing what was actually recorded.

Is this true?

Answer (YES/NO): YES